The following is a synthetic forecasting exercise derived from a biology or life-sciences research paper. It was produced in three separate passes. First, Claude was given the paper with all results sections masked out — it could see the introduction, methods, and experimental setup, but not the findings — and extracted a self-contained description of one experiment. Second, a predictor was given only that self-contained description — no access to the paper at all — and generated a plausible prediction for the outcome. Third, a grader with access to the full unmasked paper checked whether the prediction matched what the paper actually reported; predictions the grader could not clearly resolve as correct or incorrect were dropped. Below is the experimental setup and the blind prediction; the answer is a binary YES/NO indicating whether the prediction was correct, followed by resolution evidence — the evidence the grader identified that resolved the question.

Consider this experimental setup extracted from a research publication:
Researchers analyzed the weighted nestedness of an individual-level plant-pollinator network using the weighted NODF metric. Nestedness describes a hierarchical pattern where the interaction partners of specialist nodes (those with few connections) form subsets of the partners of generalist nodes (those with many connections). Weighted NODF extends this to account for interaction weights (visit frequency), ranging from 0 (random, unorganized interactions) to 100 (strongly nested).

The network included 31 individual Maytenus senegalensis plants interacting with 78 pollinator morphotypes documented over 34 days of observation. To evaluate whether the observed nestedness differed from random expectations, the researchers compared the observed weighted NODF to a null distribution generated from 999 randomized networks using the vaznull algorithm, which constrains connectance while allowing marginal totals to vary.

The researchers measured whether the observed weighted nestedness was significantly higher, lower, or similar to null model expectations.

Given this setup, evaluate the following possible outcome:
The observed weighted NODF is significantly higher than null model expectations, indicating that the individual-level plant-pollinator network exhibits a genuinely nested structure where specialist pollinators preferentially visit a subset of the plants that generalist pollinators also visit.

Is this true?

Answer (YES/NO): NO